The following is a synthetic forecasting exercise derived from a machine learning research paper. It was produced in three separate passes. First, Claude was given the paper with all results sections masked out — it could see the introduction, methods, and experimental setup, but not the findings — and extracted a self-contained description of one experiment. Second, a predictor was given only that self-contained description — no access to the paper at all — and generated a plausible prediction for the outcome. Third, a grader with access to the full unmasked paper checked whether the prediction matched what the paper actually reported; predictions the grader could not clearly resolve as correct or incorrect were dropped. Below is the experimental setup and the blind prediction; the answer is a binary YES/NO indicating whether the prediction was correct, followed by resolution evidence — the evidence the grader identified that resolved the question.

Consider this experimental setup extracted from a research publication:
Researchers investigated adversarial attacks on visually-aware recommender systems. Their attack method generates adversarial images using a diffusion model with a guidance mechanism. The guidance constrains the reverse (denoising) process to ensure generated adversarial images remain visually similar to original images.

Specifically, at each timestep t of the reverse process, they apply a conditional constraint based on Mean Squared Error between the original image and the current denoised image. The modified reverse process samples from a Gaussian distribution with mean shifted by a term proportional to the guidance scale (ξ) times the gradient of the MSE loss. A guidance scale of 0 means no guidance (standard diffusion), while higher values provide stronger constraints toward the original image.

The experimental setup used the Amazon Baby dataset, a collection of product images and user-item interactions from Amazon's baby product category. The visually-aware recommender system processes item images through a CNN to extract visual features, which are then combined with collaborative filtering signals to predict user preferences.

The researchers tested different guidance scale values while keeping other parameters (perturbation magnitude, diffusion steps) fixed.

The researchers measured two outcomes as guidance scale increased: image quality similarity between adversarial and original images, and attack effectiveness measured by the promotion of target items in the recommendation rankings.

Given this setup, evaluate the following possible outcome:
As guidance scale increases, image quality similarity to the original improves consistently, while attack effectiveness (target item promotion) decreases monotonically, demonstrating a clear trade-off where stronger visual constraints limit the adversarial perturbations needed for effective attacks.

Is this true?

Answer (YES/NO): NO